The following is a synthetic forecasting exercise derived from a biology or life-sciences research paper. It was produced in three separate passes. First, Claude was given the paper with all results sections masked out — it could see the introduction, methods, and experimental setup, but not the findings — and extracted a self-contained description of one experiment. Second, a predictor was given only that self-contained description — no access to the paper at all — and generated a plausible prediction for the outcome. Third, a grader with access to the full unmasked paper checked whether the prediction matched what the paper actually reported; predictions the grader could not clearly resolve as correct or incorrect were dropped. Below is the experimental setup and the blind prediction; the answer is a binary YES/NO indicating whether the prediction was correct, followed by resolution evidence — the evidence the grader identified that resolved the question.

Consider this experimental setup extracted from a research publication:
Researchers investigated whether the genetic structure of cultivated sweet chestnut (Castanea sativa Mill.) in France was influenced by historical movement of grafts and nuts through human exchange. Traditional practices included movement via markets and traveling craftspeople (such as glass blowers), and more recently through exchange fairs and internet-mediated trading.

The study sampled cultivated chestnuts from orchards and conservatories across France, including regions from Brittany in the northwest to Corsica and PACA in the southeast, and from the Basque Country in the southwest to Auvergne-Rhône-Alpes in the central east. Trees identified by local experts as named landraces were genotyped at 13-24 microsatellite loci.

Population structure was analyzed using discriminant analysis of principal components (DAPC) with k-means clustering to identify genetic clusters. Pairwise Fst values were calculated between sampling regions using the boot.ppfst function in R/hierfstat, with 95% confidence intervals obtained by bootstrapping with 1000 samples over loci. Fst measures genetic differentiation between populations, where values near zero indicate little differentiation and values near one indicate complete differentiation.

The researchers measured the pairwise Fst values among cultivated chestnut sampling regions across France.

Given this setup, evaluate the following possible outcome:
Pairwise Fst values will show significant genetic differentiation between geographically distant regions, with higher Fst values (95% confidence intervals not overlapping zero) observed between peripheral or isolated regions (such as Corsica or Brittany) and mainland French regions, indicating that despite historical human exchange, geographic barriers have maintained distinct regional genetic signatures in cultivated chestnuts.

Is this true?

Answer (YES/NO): NO